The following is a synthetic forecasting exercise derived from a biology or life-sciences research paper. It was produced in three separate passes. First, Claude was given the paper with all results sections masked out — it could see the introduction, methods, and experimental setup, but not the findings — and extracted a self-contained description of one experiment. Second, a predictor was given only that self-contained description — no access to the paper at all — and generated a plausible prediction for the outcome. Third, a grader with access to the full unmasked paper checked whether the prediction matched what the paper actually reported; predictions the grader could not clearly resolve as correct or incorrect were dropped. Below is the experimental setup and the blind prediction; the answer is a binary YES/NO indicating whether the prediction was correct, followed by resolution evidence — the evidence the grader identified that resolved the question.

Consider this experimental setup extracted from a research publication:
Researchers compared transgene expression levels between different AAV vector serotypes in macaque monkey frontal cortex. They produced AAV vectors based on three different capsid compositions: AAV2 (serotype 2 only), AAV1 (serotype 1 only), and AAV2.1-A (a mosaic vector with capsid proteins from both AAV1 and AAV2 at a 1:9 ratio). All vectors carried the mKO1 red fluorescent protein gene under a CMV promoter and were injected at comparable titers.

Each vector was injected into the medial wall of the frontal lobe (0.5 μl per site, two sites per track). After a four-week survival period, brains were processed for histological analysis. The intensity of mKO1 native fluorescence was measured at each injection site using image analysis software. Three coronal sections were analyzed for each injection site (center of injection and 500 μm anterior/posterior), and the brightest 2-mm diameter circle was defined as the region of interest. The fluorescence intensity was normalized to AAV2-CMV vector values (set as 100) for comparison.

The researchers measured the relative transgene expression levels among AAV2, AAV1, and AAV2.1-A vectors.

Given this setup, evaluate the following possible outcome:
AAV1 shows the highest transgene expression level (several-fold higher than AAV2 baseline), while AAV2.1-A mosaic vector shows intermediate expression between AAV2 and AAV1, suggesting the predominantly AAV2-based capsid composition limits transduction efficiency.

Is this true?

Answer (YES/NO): YES